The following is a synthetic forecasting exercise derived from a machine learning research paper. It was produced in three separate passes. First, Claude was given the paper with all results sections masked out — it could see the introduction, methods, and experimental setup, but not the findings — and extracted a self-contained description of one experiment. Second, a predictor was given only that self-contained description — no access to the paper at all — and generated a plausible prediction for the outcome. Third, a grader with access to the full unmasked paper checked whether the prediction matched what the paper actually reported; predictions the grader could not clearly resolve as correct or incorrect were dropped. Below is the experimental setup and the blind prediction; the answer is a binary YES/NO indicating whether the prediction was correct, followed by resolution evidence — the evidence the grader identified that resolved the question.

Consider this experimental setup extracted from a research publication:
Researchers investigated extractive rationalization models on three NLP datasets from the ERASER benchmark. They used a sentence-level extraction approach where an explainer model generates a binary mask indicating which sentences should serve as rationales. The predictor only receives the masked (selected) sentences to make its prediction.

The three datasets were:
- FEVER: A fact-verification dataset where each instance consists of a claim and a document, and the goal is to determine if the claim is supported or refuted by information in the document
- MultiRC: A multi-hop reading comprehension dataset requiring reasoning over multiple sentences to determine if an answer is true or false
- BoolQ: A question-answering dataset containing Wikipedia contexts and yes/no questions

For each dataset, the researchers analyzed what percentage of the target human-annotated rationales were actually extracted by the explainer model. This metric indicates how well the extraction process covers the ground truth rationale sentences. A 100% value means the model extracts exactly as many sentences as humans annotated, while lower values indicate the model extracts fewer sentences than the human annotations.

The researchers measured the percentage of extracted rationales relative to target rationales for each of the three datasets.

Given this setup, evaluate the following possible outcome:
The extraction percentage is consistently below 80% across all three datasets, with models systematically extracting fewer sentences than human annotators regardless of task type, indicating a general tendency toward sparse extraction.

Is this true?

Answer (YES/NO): NO